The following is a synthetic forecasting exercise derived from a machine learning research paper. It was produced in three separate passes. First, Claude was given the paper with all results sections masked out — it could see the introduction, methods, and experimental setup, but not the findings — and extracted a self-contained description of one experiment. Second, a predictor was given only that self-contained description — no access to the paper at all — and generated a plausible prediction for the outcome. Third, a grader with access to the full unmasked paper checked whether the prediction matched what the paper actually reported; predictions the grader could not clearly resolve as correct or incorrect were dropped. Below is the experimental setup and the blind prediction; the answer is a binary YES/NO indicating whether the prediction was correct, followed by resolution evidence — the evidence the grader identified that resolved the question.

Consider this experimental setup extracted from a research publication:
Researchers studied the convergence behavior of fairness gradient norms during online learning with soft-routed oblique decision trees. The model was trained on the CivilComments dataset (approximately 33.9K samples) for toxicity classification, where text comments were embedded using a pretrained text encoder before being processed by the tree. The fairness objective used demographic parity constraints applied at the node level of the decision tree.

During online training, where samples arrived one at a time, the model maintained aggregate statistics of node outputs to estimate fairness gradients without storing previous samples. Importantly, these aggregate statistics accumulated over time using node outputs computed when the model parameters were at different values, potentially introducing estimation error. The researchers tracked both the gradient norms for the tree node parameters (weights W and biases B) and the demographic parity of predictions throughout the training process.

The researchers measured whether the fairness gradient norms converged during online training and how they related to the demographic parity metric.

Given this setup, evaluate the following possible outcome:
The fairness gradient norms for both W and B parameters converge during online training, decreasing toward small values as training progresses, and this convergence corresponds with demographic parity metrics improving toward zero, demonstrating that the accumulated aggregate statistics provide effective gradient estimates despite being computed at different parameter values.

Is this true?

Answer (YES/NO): YES